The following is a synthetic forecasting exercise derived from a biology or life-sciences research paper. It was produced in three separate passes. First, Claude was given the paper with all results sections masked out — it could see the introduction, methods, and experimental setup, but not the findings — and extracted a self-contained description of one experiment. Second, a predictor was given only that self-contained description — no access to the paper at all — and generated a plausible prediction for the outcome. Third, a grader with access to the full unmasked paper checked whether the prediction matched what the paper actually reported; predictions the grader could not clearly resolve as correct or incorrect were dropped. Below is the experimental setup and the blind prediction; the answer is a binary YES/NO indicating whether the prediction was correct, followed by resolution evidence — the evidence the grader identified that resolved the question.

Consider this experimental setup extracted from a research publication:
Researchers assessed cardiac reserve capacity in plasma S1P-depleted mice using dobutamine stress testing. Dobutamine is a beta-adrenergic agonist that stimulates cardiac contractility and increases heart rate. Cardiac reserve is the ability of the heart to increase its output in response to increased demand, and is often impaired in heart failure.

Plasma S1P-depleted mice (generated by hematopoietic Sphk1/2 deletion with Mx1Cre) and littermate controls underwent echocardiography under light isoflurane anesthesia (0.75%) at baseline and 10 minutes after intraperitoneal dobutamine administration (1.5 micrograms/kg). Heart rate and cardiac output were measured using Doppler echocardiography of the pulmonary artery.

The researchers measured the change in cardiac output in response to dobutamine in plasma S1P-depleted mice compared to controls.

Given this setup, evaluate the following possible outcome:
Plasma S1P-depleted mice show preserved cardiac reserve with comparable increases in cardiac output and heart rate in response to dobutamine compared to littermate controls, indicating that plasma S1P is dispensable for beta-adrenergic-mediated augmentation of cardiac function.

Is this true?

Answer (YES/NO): NO